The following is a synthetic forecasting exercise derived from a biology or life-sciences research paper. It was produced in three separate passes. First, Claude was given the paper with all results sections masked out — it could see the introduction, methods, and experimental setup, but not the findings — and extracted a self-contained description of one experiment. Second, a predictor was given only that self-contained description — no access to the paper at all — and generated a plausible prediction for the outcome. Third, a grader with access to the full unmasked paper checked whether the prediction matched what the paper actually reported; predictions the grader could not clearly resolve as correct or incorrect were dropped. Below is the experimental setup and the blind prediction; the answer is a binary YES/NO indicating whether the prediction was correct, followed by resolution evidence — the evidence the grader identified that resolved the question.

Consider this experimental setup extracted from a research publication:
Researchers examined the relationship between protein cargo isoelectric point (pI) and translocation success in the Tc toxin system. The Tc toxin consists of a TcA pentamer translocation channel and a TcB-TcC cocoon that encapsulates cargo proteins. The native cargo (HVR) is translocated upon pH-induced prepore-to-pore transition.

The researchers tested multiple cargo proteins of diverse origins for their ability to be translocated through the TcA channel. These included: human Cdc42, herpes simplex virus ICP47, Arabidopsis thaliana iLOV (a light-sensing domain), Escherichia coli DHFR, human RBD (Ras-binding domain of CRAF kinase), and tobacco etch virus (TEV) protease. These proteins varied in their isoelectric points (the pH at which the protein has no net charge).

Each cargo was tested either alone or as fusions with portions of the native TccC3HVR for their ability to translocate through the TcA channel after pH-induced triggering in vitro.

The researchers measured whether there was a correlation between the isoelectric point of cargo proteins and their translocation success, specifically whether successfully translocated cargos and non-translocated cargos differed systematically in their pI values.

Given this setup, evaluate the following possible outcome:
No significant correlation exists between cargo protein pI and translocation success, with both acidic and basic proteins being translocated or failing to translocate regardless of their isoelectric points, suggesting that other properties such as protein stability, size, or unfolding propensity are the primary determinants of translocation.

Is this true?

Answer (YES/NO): NO